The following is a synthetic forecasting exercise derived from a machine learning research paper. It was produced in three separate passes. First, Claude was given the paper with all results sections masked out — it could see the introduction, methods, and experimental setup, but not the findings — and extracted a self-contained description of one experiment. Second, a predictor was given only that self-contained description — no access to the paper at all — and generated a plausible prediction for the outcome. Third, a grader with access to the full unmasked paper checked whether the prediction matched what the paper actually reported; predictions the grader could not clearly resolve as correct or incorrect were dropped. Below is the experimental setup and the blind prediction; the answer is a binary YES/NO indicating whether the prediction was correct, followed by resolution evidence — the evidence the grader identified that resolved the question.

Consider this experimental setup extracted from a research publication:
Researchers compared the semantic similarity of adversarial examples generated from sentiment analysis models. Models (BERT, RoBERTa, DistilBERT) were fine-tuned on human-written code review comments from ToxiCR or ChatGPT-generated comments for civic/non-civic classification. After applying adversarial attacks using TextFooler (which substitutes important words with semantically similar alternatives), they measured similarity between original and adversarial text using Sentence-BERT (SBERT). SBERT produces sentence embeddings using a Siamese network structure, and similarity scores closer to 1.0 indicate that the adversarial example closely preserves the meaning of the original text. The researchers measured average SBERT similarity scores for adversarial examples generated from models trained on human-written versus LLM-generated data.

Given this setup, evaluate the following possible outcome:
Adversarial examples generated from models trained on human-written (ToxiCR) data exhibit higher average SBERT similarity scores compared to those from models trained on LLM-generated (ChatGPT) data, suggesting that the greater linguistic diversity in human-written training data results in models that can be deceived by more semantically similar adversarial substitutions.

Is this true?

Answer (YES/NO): YES